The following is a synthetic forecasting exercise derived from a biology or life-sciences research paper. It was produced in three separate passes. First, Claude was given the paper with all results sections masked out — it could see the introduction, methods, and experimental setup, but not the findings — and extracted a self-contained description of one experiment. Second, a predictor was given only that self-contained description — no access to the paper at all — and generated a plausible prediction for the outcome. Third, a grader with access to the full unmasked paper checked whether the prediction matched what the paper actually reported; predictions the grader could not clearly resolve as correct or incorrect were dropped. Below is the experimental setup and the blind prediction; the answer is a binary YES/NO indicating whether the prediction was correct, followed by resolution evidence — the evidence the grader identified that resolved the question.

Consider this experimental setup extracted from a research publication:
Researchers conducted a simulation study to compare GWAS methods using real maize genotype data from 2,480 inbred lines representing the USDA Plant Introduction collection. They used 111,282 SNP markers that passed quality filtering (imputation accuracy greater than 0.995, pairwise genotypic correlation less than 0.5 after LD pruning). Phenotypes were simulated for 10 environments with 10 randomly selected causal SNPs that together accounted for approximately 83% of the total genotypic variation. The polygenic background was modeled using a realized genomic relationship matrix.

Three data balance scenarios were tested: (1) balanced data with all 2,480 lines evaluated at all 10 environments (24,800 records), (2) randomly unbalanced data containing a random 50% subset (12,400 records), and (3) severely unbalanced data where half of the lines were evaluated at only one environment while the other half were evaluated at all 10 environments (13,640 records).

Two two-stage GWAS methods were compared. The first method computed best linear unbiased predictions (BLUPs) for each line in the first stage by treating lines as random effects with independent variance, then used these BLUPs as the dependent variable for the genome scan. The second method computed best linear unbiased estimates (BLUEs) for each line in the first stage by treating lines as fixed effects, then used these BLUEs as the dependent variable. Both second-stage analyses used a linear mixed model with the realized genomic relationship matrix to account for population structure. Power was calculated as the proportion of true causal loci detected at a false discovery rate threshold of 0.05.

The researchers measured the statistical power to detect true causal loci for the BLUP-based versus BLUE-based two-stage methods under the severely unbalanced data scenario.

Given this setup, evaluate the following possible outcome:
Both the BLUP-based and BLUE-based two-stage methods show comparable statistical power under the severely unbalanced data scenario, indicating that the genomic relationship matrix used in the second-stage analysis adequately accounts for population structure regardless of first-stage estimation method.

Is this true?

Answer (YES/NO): NO